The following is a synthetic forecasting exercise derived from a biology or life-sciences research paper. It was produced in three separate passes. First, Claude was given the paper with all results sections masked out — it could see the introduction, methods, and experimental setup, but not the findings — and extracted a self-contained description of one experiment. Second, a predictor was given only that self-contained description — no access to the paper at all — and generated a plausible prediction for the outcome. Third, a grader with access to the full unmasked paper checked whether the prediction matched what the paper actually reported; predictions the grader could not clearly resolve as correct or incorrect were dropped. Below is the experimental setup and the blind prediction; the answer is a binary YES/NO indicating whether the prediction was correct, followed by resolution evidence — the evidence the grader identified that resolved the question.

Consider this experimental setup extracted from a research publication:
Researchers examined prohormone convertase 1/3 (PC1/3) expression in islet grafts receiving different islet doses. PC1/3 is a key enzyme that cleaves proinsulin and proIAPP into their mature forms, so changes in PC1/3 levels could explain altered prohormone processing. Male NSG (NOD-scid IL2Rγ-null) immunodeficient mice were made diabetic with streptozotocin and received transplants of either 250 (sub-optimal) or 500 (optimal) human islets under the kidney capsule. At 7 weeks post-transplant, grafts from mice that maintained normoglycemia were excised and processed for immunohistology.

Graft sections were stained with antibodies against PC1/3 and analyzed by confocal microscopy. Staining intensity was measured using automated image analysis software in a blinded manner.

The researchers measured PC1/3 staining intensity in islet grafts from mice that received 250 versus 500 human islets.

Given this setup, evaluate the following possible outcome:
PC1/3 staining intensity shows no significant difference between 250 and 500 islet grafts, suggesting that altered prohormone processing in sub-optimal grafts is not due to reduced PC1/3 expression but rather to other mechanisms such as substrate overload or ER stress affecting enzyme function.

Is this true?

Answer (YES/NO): YES